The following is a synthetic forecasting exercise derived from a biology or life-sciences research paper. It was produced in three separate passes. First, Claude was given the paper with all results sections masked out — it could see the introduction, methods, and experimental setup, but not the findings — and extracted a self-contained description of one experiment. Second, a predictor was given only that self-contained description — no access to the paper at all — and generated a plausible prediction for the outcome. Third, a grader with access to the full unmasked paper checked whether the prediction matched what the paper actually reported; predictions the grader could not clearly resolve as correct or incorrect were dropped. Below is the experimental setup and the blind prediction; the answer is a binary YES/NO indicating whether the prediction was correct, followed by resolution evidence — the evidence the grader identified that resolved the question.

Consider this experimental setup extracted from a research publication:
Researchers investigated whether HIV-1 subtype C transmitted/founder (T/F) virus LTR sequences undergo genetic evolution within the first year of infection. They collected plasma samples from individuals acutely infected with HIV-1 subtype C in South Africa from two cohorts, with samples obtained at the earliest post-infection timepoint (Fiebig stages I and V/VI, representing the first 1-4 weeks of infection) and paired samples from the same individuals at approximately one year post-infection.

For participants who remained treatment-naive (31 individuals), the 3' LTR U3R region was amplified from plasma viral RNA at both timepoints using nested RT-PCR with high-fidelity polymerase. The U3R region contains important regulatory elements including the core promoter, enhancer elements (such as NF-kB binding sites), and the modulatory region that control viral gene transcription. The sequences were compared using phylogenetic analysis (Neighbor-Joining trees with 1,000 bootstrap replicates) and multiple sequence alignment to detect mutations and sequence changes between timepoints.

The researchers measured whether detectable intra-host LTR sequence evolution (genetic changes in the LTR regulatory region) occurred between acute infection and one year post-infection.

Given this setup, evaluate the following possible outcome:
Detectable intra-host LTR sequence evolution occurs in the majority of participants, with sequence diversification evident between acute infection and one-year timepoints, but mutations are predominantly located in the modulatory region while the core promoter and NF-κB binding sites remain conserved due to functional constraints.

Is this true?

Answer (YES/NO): NO